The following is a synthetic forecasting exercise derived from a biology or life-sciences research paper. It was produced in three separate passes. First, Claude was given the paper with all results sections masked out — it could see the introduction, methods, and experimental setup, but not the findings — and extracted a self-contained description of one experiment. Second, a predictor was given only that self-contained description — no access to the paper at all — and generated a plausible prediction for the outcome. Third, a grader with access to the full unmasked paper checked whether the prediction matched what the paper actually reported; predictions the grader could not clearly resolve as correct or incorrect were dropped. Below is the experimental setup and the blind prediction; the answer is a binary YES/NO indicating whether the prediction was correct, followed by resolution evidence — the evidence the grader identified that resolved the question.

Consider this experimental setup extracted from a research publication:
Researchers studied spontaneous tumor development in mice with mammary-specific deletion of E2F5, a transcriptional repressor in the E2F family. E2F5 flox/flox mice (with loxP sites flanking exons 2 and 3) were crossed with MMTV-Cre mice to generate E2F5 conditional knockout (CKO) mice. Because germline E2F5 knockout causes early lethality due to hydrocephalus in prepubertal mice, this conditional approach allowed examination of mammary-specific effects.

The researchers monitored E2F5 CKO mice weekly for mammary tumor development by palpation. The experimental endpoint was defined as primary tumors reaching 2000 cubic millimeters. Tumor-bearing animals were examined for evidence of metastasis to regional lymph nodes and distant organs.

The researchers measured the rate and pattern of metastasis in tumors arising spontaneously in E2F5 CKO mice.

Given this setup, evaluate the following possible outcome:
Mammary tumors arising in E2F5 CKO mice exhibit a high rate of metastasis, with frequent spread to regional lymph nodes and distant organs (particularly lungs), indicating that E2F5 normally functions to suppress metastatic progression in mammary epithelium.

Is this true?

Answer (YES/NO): NO